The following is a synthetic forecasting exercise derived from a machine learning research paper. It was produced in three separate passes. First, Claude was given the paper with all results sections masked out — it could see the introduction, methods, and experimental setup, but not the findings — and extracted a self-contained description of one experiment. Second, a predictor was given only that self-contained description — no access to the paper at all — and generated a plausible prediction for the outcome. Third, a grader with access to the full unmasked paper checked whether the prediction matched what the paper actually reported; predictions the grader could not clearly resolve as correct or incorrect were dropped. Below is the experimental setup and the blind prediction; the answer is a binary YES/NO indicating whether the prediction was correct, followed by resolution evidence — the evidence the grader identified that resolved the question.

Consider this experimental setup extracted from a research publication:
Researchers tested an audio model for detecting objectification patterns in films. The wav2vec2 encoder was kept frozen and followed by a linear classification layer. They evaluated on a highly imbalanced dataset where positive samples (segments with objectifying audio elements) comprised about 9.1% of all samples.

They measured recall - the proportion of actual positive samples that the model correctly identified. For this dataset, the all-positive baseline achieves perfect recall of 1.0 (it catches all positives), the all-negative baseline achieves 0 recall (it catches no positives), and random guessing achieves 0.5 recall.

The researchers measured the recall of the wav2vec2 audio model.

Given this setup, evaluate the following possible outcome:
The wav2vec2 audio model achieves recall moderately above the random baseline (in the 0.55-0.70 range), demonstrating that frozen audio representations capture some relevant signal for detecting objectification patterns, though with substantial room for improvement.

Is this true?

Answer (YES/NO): NO